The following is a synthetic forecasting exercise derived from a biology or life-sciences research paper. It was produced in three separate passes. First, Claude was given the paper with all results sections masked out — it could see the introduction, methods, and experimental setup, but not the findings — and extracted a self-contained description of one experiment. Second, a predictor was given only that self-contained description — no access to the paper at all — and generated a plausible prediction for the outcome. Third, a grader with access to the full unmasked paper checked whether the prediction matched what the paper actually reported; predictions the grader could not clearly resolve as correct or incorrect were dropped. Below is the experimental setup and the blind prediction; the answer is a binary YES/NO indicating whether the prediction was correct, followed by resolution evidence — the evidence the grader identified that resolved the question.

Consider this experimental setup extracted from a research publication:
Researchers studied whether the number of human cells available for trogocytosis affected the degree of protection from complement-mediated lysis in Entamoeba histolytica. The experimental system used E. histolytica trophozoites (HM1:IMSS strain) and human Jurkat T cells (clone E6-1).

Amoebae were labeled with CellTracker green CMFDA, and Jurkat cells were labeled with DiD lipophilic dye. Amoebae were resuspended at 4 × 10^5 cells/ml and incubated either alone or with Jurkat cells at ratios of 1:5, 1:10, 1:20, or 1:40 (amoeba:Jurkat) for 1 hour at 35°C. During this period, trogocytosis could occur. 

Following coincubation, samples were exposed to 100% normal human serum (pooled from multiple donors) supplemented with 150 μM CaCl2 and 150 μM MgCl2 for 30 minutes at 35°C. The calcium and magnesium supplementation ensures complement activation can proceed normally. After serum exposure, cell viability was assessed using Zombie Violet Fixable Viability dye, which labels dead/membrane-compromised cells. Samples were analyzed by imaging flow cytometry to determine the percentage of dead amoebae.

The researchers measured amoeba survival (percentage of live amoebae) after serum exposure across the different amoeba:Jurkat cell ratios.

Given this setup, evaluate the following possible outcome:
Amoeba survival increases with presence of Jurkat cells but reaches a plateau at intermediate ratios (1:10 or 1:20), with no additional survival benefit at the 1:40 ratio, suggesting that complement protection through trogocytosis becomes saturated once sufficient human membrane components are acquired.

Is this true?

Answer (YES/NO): NO